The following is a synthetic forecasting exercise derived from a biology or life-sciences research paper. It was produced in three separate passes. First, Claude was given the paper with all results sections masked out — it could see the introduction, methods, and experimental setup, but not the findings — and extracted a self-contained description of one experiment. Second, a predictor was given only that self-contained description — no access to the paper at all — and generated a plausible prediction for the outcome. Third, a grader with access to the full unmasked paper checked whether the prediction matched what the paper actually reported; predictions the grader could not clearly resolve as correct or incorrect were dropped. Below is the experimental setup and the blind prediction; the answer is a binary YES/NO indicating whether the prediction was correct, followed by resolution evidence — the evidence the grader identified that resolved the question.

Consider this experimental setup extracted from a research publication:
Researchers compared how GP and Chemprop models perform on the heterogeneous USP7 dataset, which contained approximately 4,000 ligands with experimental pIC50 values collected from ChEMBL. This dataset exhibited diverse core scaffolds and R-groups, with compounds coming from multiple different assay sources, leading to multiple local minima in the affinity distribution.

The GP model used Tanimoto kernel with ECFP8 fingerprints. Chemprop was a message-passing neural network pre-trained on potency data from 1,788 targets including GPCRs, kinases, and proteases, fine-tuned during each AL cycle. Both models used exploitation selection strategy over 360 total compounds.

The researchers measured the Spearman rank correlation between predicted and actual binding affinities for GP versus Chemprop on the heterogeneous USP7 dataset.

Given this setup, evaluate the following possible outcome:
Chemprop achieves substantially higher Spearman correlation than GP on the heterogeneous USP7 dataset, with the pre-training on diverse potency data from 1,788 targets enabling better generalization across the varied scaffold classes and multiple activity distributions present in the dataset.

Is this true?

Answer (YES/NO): NO